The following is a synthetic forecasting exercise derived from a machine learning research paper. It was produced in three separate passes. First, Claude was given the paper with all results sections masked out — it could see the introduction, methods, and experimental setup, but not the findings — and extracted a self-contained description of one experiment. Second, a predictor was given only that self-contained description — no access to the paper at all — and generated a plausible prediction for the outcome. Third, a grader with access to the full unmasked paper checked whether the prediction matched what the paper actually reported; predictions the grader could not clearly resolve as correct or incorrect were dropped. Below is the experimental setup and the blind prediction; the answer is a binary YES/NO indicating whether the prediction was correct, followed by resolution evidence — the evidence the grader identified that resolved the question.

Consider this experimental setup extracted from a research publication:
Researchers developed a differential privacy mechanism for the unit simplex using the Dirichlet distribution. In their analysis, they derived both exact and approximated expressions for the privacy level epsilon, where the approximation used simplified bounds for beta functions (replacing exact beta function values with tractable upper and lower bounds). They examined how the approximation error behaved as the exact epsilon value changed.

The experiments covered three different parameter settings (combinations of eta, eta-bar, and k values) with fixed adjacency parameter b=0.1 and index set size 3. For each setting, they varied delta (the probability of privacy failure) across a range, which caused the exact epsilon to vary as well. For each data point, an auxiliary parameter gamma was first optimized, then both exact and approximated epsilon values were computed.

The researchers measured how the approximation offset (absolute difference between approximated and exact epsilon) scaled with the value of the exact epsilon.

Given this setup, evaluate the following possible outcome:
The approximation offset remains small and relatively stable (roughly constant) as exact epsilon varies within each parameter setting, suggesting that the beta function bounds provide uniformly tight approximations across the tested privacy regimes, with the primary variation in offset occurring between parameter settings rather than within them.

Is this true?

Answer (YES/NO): NO